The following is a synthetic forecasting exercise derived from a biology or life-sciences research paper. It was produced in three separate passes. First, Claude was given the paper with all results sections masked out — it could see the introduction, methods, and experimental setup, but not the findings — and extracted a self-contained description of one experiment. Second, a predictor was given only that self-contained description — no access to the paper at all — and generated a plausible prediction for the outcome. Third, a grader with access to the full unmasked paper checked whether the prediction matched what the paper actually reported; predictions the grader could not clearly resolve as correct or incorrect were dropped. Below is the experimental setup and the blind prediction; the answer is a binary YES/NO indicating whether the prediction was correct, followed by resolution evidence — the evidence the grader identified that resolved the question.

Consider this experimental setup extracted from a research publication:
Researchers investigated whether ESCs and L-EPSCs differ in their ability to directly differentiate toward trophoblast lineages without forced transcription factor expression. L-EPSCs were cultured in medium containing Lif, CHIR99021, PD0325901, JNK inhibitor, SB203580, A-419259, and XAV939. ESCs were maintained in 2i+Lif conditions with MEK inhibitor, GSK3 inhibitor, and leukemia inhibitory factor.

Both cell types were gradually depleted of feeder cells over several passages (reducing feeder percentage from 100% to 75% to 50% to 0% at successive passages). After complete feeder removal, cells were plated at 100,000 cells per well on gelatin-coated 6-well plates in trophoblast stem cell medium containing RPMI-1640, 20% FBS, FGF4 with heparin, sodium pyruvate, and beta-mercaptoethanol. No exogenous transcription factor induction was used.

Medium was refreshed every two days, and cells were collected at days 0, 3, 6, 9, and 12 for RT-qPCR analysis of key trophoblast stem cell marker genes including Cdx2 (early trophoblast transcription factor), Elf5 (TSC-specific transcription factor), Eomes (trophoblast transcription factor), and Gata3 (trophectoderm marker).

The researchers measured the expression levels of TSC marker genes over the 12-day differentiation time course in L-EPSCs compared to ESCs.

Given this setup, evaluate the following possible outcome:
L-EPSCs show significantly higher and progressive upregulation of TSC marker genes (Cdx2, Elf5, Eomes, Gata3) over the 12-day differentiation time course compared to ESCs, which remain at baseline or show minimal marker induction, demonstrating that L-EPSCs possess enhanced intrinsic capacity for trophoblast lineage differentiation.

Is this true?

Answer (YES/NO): NO